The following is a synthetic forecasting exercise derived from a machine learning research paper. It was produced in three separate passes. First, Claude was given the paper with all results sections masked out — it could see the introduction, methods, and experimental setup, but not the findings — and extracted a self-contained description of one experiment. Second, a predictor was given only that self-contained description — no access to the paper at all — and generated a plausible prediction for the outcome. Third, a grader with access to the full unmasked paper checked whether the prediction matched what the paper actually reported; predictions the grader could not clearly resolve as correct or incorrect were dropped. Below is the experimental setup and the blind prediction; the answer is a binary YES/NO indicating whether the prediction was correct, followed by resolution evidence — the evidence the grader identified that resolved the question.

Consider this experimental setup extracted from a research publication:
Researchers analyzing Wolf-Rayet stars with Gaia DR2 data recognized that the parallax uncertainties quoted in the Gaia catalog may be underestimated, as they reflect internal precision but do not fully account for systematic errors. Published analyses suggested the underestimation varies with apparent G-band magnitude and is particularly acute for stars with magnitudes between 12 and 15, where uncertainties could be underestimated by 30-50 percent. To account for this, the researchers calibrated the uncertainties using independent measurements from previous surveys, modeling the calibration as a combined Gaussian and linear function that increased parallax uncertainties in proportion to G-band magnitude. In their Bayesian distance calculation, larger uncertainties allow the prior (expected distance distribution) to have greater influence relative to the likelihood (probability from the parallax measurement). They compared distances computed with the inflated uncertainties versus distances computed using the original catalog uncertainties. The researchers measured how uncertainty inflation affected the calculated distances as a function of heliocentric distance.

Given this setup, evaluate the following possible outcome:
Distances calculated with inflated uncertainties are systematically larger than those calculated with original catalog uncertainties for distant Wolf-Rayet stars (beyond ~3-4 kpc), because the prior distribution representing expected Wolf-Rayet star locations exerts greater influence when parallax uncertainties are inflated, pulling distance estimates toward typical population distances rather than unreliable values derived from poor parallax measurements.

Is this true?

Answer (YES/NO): NO